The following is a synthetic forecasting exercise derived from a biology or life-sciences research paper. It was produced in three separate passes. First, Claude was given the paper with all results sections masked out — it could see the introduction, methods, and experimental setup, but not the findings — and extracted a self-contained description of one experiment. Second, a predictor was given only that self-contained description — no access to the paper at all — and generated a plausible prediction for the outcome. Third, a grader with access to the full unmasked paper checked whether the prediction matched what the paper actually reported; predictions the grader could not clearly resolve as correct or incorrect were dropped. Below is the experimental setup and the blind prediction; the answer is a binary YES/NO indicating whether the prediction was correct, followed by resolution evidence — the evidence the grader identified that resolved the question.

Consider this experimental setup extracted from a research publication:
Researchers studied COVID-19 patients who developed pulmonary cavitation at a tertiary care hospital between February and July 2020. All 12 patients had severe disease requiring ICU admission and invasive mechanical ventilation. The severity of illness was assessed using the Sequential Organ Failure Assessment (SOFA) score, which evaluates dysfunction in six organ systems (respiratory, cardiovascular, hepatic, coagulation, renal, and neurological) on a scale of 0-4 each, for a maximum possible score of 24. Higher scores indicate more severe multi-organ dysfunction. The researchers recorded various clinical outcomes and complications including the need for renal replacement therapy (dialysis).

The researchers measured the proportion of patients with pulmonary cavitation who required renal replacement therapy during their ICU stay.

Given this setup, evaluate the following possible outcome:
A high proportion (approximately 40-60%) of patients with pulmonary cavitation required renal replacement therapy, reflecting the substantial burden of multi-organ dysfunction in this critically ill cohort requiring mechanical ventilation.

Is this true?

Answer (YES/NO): YES